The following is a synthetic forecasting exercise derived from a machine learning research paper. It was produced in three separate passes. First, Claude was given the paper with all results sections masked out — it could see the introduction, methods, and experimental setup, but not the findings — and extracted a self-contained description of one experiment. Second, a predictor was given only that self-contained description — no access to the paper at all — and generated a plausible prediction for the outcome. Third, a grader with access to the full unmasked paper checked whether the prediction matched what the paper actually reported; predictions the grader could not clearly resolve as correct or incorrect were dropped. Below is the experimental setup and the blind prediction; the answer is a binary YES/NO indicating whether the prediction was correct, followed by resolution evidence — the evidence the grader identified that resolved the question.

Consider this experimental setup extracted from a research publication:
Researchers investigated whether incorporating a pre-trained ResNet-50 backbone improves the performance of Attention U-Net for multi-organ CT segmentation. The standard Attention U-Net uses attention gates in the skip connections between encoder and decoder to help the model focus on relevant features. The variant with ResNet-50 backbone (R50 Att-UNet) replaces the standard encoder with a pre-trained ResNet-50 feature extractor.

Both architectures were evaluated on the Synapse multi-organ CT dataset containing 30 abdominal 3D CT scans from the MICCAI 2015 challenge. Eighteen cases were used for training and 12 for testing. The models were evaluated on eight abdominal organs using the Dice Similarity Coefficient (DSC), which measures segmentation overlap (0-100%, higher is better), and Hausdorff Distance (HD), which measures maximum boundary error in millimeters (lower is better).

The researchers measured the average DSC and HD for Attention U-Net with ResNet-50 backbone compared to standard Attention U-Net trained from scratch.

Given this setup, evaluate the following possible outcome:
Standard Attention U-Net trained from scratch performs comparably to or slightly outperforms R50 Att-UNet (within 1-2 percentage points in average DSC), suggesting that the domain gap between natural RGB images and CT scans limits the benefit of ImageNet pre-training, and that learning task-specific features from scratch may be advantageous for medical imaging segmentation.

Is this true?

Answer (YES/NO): NO